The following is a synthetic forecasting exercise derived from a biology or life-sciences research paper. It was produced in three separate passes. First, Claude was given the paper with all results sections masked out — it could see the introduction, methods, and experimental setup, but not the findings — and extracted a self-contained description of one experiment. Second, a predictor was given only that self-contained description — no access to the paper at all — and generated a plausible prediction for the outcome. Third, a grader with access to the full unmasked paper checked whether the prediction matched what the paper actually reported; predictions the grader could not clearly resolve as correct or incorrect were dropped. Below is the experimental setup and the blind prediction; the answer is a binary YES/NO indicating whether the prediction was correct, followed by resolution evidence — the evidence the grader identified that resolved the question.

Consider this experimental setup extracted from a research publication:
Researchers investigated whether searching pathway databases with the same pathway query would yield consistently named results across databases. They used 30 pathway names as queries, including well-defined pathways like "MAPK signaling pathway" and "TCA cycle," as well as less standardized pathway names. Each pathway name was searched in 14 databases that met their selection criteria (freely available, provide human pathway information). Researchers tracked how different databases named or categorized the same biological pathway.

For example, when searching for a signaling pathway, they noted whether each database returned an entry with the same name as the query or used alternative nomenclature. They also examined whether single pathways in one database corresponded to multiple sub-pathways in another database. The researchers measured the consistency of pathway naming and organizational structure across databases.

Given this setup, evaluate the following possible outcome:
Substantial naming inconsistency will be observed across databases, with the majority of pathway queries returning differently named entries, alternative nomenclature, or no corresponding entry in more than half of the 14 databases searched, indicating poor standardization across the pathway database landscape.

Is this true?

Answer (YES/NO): YES